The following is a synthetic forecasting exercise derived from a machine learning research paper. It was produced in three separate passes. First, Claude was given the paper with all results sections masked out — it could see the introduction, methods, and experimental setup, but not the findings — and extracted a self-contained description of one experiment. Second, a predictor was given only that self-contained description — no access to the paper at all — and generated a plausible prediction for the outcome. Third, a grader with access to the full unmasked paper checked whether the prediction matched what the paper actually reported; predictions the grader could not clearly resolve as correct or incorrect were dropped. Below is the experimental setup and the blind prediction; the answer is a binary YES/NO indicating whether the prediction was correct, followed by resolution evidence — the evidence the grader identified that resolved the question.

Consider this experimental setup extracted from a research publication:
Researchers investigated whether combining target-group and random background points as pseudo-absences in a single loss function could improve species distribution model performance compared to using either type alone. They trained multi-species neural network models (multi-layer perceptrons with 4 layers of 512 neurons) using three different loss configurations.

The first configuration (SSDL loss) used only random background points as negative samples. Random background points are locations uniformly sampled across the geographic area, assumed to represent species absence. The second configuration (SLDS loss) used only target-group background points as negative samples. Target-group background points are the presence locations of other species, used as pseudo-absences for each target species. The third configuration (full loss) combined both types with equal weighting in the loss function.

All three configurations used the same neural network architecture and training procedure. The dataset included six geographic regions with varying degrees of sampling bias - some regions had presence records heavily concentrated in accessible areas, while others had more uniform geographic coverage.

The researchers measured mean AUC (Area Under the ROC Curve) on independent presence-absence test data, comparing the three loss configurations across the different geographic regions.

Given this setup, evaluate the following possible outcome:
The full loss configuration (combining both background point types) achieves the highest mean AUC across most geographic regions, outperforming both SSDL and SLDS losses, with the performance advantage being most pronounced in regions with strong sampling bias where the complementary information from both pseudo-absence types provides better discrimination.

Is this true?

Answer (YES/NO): NO